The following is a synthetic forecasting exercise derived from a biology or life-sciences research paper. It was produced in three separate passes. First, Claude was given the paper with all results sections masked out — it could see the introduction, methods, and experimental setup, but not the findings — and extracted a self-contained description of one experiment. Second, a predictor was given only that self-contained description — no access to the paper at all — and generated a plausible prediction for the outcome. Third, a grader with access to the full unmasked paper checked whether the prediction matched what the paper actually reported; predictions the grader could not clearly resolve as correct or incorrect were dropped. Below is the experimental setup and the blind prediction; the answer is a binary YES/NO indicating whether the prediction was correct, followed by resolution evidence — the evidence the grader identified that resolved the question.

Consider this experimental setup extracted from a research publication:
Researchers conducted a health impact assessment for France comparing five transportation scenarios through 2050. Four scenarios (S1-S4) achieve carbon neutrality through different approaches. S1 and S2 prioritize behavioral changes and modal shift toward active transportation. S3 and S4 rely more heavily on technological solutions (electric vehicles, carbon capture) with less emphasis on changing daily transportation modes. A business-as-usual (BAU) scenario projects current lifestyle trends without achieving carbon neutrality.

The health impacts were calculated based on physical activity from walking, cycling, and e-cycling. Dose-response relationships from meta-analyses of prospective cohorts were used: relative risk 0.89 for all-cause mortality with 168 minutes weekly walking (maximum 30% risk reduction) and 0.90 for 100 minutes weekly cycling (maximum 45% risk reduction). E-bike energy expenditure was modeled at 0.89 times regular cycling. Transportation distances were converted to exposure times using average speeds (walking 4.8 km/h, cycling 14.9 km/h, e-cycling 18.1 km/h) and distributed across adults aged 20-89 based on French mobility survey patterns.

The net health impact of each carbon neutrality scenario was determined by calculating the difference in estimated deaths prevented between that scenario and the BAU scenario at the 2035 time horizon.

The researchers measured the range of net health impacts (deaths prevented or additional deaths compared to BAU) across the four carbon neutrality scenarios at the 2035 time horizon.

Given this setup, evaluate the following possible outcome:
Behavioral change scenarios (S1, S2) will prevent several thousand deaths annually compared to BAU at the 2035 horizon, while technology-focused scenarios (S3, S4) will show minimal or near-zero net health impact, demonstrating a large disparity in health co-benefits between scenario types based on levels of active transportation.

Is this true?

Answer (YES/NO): NO